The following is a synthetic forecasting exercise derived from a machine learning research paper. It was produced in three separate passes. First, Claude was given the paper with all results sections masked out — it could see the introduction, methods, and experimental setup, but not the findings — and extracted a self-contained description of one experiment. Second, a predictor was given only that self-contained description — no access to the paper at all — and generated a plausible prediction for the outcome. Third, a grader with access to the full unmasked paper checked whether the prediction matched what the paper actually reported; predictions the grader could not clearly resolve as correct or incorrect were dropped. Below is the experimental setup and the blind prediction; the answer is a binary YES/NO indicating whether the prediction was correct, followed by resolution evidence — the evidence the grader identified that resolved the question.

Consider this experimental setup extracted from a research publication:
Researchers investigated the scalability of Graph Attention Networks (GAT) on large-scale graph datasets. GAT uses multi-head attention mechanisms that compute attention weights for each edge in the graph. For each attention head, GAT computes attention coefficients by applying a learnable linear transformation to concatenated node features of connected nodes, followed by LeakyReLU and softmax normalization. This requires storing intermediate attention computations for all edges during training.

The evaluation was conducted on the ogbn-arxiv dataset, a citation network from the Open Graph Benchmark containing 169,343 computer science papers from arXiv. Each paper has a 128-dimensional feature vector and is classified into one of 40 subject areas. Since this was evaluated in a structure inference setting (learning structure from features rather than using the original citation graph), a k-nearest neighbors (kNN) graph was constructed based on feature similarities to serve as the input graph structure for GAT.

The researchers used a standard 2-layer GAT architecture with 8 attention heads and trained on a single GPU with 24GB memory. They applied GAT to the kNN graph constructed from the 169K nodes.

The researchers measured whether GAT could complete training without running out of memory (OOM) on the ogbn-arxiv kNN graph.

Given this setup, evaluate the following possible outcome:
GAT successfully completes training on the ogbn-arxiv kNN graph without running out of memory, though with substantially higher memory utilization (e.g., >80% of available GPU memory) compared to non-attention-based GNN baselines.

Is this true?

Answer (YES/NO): NO